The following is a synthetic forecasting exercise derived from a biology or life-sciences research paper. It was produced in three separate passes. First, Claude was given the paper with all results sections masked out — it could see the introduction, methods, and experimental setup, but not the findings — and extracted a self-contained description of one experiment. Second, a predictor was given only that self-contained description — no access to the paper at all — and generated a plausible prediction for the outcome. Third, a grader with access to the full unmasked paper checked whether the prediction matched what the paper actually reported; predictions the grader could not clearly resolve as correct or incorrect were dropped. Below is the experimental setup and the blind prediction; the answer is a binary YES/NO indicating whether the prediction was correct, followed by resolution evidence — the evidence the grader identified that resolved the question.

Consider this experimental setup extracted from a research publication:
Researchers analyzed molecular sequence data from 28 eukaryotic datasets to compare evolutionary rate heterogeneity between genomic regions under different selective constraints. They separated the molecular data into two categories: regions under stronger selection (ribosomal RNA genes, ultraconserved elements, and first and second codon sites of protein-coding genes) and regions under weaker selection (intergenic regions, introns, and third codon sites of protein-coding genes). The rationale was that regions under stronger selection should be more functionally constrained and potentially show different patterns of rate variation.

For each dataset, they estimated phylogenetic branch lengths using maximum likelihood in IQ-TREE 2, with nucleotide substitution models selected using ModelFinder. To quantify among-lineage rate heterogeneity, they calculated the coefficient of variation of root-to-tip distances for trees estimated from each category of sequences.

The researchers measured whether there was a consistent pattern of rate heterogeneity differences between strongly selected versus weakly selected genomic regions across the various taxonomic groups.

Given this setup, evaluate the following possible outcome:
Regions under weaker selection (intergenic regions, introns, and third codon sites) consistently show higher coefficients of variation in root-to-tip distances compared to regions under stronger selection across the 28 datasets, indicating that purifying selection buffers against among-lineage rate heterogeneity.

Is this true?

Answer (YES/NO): NO